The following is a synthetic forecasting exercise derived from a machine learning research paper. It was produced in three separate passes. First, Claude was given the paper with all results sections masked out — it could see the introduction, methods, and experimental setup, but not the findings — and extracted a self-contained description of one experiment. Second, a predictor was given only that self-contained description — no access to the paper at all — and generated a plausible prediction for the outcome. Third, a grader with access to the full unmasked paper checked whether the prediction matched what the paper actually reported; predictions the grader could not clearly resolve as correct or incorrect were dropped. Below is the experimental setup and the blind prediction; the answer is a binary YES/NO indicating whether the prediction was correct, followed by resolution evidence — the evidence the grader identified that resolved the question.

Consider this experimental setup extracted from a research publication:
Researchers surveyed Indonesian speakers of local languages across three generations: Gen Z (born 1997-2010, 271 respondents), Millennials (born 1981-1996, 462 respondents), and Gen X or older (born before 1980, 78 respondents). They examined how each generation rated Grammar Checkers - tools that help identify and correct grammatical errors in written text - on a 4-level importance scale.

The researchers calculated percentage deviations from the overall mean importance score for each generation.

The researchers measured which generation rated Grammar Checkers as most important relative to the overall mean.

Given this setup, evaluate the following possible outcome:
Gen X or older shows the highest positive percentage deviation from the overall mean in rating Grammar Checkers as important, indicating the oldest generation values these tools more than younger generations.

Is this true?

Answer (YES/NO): YES